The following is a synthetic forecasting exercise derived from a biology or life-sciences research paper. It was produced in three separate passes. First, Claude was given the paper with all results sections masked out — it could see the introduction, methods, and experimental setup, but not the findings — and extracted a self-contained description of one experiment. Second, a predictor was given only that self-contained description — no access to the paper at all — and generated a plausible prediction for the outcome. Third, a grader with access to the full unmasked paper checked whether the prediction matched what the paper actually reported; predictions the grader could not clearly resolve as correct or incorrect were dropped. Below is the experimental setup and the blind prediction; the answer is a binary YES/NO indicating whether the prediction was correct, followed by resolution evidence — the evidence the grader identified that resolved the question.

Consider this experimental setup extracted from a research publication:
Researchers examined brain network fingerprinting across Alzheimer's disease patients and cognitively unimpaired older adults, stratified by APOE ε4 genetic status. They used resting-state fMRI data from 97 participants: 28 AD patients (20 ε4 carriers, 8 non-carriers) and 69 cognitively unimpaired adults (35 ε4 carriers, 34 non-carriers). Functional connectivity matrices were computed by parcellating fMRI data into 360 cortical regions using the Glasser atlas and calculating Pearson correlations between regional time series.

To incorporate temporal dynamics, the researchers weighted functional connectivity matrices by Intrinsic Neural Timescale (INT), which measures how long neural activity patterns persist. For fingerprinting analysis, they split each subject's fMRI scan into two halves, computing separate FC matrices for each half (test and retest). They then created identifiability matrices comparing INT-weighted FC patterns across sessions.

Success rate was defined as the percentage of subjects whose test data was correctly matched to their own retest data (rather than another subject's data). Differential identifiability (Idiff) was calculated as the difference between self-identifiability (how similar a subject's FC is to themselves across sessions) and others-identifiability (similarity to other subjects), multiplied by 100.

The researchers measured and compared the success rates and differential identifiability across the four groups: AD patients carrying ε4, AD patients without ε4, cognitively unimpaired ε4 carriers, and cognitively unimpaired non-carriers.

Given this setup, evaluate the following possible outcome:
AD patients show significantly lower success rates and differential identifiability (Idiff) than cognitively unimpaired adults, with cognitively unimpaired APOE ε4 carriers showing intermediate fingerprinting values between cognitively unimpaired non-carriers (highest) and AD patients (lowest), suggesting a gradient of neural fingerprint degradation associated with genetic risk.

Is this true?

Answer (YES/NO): NO